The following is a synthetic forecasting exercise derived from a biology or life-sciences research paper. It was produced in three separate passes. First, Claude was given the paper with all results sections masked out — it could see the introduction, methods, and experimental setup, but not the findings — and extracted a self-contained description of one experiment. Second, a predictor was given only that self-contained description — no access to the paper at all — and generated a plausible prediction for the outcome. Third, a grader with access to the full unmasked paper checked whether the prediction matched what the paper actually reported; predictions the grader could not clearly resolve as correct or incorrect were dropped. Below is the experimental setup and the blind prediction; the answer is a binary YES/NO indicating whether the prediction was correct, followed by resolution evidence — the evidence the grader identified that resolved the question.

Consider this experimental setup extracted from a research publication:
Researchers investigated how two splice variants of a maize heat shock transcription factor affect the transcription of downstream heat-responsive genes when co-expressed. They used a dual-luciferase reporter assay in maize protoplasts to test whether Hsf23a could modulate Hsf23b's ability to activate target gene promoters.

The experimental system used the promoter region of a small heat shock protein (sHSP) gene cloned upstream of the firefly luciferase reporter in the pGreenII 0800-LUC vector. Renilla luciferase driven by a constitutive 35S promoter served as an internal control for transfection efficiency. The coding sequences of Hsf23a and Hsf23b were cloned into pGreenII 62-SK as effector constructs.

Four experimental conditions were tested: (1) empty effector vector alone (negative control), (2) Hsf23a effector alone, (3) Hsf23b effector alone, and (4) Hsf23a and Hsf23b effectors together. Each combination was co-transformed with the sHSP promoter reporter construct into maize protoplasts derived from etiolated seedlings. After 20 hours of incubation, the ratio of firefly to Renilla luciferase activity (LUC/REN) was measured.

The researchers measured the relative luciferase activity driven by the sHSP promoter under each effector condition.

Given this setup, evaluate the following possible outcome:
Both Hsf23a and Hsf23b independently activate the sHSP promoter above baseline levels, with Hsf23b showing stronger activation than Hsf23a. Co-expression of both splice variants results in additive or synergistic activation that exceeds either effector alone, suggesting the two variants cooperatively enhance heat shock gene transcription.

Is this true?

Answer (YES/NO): NO